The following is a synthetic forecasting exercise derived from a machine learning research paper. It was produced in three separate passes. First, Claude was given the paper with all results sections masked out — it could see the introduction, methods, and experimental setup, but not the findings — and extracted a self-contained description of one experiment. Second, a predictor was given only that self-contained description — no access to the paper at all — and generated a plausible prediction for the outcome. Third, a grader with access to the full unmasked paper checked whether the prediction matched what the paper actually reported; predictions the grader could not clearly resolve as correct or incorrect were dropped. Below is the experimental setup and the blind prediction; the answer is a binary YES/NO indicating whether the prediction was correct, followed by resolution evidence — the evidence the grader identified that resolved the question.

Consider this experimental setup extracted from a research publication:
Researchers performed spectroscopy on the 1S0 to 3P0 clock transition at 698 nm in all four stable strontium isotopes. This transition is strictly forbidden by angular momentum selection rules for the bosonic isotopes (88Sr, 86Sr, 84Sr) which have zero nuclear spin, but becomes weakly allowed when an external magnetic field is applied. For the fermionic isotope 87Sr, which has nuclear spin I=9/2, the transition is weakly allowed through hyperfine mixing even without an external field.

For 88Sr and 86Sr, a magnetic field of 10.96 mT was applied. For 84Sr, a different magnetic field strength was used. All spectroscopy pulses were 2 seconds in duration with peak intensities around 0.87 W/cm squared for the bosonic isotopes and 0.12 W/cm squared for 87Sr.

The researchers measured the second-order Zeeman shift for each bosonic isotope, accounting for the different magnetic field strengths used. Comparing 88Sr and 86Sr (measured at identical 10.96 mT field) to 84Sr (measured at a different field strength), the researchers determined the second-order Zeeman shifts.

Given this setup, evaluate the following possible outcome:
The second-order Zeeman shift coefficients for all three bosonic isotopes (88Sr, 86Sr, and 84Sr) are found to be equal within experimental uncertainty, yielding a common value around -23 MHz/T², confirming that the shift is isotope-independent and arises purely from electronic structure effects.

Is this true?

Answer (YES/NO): NO